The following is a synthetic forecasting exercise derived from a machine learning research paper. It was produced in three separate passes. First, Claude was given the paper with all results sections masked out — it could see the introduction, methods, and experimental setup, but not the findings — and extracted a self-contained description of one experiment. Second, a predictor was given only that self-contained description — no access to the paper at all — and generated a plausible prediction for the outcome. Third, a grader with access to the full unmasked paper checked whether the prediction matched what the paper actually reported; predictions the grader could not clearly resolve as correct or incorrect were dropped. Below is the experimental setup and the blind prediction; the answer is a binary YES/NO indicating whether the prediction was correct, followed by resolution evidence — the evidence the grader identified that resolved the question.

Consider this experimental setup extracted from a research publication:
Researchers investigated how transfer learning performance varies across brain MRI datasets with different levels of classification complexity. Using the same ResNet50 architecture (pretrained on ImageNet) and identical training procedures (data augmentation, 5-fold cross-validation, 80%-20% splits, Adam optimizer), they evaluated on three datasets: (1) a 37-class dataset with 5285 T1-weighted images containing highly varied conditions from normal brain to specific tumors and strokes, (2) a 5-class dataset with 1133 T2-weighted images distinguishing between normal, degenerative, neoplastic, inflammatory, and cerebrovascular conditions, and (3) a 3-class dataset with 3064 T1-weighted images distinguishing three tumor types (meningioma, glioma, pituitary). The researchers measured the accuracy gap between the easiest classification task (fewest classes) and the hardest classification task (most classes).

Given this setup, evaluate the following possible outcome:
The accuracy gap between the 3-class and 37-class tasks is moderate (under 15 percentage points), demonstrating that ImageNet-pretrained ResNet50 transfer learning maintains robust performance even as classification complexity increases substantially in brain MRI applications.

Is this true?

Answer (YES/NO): YES